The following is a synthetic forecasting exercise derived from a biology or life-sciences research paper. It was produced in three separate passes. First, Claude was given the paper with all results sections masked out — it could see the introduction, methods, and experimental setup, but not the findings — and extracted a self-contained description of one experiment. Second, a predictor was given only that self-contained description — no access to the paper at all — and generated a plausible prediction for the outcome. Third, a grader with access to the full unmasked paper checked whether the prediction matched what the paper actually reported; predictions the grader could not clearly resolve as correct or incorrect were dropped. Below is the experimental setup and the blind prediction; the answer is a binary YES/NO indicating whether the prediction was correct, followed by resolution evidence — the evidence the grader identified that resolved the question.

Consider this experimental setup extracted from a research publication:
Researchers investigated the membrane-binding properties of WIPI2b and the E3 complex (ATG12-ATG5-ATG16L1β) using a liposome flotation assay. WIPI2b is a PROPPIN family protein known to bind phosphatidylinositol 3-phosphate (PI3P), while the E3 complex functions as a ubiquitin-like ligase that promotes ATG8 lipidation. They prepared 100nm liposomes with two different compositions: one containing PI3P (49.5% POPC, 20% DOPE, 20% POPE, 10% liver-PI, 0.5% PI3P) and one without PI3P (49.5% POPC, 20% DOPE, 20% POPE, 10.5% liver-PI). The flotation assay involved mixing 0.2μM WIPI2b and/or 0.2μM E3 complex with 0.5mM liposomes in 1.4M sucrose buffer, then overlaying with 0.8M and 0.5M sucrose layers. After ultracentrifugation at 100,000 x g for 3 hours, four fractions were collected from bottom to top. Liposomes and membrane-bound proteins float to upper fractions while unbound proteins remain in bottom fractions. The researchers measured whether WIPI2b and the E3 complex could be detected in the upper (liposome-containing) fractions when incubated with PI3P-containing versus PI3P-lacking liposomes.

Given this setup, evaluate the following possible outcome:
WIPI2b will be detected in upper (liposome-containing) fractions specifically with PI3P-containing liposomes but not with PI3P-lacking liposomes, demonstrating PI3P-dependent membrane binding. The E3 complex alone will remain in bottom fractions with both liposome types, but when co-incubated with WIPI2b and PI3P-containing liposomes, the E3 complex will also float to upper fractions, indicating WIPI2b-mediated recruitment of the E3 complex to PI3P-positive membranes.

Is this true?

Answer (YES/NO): YES